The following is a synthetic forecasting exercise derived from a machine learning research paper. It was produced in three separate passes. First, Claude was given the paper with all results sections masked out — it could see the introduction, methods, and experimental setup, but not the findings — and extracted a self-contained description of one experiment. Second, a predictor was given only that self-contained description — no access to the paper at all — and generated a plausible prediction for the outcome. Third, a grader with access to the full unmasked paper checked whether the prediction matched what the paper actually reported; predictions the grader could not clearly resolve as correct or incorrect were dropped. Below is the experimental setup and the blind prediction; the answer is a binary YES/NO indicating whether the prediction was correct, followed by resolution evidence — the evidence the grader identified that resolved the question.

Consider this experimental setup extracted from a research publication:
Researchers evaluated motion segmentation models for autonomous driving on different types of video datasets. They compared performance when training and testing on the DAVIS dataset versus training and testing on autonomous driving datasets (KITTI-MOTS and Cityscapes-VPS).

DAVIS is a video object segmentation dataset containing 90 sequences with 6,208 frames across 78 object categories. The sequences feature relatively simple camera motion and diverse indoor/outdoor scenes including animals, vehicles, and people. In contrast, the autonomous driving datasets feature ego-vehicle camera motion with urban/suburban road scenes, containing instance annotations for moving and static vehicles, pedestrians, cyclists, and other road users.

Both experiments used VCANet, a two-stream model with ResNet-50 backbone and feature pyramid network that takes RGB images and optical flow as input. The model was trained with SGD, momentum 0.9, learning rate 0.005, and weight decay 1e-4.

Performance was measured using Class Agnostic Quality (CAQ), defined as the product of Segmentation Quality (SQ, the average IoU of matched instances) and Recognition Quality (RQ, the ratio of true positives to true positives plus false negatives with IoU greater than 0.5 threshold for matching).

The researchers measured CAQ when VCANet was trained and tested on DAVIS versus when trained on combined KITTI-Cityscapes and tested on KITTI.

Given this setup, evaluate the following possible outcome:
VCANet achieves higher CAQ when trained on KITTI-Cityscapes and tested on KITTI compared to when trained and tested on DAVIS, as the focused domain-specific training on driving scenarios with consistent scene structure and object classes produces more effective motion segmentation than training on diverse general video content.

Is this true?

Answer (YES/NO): YES